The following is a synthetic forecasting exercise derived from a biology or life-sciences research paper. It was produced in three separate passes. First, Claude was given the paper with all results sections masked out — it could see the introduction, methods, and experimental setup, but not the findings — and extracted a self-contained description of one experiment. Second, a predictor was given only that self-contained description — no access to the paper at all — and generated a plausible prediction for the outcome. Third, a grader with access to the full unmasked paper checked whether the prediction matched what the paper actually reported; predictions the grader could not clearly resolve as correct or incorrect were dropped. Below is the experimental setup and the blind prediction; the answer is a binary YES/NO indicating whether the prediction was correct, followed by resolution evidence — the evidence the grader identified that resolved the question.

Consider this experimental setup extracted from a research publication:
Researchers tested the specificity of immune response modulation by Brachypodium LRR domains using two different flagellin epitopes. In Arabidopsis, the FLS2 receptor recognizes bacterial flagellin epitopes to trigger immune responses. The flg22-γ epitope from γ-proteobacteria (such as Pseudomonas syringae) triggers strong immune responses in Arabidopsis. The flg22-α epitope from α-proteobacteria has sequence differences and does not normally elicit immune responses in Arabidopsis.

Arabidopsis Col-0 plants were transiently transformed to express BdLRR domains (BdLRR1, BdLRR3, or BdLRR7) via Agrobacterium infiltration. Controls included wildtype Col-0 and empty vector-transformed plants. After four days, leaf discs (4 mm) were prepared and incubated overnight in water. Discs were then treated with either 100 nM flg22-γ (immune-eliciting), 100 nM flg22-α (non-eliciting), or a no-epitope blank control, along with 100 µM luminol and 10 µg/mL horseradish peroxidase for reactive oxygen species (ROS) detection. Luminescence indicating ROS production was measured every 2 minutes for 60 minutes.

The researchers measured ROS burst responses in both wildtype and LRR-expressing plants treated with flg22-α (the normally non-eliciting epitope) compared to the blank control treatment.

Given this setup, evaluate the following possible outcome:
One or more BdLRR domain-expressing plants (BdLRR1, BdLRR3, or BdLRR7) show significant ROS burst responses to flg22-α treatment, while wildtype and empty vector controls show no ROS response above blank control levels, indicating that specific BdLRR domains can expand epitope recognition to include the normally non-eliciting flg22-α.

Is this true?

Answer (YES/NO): NO